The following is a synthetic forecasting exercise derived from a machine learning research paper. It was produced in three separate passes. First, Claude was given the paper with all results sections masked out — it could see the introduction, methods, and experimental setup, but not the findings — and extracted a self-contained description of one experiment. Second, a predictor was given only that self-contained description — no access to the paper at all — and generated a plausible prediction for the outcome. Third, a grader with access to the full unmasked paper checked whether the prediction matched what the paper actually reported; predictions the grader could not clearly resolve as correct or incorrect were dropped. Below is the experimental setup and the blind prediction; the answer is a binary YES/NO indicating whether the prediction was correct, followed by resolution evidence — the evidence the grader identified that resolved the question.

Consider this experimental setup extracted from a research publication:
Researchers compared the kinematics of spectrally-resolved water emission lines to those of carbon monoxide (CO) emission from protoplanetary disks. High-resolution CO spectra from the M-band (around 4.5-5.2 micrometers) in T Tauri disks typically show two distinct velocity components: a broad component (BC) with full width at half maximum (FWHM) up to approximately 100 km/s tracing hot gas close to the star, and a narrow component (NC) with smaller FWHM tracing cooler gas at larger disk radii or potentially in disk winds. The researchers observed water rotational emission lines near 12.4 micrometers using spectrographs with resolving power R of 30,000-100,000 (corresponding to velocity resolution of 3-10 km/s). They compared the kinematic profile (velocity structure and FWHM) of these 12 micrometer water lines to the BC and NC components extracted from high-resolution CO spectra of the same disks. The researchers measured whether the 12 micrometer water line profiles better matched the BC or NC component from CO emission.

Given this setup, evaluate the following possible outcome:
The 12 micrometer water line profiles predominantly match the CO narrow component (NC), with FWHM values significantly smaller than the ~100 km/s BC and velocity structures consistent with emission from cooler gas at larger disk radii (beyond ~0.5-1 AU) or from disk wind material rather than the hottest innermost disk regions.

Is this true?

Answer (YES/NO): YES